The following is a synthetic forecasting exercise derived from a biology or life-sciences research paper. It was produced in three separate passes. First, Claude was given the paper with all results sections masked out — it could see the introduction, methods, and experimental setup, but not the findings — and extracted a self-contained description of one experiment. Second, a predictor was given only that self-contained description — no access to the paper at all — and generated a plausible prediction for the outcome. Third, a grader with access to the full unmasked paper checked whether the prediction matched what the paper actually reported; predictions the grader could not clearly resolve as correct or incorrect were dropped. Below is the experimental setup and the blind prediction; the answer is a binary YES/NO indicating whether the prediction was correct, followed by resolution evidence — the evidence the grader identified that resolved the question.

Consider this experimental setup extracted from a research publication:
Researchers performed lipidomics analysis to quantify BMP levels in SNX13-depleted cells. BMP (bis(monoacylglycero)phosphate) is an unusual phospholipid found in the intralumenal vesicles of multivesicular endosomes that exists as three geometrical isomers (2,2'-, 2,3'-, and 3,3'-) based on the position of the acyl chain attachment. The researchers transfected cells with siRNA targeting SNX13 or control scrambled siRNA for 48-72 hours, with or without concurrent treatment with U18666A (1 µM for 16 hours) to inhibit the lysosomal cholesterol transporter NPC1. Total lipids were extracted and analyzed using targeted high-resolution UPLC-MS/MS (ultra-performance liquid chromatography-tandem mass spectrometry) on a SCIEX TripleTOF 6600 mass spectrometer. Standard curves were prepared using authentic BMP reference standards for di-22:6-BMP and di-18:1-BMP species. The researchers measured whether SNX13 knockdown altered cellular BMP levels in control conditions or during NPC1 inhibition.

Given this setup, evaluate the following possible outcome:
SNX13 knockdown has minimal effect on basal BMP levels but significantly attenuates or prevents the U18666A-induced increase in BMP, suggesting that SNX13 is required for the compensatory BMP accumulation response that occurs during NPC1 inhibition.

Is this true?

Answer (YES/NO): NO